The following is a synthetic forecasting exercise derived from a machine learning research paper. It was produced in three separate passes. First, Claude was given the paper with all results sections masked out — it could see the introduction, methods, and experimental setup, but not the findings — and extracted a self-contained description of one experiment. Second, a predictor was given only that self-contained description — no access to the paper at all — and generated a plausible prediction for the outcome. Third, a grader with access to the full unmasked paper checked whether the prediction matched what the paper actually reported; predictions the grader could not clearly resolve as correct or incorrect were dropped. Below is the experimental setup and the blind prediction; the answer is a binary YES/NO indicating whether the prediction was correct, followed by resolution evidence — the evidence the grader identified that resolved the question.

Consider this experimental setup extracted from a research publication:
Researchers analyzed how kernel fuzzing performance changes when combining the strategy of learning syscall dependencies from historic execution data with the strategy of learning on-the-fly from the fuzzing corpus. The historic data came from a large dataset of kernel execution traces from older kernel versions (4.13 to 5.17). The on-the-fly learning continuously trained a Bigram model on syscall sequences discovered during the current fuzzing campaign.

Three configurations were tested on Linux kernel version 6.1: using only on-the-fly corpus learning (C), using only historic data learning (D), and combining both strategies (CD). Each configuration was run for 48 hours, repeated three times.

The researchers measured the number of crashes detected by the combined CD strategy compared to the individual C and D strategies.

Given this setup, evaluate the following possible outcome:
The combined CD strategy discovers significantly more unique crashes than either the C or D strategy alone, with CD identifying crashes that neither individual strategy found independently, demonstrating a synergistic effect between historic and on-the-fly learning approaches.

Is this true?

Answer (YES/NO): NO